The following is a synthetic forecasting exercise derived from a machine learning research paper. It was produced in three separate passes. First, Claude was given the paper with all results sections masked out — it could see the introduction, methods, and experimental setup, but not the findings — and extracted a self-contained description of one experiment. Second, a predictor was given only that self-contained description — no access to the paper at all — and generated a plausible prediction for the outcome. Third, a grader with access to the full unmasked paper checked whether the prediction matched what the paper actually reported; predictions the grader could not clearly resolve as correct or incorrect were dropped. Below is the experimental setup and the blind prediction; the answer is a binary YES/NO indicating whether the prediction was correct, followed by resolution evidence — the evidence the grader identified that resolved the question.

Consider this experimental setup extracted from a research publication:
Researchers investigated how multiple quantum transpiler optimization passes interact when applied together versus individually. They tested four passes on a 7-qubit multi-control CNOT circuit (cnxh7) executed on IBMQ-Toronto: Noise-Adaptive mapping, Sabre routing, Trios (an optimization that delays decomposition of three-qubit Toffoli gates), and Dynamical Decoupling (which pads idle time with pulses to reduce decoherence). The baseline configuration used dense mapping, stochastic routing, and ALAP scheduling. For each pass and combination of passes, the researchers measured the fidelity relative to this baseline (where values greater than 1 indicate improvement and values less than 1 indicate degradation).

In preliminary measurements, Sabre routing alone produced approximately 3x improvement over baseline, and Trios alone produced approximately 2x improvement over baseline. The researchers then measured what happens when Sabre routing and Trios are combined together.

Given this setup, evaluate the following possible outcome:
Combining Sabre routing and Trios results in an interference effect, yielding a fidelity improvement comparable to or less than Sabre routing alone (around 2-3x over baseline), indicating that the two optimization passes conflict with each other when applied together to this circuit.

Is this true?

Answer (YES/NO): NO